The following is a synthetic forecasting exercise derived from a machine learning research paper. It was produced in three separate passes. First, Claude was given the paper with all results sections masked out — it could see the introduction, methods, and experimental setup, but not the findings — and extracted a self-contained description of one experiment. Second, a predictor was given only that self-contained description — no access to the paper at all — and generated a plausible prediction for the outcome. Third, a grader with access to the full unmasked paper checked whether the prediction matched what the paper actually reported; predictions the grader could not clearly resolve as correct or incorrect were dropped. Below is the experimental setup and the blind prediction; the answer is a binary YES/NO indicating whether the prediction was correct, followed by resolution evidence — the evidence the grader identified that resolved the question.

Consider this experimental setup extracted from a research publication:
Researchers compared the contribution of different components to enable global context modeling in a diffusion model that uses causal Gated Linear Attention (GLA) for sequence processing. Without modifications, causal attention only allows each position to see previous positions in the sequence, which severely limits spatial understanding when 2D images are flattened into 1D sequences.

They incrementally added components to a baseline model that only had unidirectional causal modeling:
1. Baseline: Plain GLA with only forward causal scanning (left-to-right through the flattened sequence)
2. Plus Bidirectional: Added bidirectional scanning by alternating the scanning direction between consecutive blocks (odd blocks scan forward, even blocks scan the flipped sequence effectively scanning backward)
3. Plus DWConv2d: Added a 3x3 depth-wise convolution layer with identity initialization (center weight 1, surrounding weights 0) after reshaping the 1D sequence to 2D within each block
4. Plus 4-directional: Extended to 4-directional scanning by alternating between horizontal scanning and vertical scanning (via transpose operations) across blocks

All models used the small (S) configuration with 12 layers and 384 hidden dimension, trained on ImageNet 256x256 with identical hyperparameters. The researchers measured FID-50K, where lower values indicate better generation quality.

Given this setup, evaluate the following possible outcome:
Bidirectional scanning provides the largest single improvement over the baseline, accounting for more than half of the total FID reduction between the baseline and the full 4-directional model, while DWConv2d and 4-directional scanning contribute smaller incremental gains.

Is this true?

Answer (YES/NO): YES